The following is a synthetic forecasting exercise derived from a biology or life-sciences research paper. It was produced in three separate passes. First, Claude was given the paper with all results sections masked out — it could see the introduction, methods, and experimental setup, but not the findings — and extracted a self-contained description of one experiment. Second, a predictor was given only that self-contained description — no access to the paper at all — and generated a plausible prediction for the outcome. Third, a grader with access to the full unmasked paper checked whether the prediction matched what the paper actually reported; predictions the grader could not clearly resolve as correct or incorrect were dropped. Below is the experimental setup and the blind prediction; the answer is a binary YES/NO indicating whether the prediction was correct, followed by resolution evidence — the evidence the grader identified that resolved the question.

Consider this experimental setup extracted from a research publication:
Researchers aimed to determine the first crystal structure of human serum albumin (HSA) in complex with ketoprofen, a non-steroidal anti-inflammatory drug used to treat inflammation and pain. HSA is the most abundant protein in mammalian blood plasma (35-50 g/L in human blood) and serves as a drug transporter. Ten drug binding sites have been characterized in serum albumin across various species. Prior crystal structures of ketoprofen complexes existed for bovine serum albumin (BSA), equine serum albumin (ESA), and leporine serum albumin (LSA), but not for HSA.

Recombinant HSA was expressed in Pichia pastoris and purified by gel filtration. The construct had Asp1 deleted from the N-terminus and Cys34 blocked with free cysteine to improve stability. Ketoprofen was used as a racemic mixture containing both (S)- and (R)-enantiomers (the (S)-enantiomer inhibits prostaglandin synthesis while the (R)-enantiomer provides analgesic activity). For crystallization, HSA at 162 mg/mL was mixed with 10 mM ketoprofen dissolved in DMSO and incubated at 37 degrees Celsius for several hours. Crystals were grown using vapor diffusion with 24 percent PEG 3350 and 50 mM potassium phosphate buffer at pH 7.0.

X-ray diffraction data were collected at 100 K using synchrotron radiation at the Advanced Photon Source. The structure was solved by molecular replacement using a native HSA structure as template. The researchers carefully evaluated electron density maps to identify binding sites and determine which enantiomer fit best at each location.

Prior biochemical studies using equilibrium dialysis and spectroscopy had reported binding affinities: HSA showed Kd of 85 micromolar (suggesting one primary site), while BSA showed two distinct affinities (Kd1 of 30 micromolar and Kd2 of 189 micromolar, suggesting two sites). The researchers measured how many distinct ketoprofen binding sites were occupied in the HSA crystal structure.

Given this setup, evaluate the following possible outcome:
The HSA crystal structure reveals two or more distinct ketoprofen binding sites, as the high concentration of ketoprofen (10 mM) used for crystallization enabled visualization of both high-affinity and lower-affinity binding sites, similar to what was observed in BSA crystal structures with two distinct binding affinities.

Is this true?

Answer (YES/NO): YES